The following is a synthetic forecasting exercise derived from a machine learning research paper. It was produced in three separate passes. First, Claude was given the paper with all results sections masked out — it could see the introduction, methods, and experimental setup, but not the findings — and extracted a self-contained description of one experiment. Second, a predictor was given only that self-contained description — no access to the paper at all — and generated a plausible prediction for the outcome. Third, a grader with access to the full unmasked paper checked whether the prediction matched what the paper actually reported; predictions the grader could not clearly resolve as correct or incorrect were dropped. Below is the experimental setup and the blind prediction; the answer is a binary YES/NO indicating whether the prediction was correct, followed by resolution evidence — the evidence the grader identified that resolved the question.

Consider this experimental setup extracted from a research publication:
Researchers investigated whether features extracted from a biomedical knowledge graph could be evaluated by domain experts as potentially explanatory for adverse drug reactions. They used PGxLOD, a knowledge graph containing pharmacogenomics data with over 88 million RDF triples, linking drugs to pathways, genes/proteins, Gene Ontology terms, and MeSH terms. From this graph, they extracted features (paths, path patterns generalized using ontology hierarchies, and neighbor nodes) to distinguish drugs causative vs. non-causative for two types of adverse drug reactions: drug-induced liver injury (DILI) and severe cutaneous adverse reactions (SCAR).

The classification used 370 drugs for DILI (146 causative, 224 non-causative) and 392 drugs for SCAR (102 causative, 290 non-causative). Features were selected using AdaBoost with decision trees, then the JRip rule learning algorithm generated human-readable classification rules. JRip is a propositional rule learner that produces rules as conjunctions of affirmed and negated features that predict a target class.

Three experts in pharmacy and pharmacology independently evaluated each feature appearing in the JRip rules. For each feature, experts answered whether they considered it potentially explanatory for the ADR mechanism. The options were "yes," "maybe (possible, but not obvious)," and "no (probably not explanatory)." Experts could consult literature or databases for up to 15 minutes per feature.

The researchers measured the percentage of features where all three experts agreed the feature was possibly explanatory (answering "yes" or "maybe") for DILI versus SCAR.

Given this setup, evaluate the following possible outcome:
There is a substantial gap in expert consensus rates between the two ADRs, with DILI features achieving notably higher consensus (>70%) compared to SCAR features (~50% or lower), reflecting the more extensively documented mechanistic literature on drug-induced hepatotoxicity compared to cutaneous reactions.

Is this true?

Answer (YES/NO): YES